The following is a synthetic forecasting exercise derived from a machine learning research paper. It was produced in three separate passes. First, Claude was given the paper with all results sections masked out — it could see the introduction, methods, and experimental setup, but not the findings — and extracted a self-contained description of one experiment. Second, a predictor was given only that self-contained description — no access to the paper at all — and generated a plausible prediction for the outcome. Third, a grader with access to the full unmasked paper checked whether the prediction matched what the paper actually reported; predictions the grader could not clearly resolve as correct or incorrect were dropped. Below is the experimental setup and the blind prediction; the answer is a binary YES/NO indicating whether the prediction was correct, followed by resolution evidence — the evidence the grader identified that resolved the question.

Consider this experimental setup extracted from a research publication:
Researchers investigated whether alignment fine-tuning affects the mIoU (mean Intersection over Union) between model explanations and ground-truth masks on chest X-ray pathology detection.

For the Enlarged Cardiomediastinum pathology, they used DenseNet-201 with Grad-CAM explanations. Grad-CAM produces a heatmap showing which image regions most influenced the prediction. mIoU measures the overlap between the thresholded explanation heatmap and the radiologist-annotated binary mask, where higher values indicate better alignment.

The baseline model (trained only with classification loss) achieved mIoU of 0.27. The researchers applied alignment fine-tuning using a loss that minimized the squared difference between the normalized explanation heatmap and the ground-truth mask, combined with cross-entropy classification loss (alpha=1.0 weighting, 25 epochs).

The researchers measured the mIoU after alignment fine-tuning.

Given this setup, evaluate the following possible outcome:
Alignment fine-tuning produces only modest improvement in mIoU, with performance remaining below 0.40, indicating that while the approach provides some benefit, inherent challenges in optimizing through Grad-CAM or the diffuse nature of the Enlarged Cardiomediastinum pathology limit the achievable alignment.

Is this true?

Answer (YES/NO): NO